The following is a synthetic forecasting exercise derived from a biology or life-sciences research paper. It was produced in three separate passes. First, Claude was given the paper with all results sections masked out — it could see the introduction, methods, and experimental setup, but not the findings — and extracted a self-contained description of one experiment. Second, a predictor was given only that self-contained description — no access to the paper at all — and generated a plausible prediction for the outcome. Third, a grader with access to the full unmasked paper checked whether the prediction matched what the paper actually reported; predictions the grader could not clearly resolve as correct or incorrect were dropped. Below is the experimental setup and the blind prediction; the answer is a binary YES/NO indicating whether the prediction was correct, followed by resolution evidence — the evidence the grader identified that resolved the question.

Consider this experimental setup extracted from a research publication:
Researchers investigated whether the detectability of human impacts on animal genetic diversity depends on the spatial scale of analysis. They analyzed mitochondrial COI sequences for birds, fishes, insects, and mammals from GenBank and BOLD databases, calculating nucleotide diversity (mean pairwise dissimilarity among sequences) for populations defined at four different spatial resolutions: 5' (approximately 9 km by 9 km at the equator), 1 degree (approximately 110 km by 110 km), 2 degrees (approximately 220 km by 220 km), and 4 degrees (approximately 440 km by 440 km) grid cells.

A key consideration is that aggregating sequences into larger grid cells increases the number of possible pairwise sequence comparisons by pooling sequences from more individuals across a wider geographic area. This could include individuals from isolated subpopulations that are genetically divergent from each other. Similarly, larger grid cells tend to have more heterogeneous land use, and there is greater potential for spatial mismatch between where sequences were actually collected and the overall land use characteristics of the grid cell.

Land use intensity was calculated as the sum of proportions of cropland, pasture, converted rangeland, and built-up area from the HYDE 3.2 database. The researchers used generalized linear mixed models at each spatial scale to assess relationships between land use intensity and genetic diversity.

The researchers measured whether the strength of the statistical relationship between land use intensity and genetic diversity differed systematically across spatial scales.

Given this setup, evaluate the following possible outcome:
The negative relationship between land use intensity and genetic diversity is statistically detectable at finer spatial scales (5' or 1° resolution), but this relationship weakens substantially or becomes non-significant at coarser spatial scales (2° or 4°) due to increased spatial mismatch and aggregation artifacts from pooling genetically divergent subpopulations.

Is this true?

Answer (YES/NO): NO